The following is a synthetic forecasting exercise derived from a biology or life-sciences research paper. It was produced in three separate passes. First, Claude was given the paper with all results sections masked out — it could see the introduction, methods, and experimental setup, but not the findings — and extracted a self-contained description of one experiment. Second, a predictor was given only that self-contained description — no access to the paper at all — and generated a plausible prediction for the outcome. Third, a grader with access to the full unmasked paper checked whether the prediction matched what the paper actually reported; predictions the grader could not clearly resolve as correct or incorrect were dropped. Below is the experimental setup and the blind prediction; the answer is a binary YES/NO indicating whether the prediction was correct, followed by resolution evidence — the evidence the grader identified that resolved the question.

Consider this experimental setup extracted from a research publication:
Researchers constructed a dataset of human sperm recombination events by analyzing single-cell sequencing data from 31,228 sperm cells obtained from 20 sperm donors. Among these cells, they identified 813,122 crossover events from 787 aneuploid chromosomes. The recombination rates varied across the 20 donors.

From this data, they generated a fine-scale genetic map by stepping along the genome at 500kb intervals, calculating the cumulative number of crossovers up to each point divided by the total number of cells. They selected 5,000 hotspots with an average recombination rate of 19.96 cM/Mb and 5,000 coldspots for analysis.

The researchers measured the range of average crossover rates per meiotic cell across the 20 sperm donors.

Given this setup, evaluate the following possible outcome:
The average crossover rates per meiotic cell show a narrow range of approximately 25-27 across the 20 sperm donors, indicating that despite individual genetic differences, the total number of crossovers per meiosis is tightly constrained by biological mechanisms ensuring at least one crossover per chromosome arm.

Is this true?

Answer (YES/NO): NO